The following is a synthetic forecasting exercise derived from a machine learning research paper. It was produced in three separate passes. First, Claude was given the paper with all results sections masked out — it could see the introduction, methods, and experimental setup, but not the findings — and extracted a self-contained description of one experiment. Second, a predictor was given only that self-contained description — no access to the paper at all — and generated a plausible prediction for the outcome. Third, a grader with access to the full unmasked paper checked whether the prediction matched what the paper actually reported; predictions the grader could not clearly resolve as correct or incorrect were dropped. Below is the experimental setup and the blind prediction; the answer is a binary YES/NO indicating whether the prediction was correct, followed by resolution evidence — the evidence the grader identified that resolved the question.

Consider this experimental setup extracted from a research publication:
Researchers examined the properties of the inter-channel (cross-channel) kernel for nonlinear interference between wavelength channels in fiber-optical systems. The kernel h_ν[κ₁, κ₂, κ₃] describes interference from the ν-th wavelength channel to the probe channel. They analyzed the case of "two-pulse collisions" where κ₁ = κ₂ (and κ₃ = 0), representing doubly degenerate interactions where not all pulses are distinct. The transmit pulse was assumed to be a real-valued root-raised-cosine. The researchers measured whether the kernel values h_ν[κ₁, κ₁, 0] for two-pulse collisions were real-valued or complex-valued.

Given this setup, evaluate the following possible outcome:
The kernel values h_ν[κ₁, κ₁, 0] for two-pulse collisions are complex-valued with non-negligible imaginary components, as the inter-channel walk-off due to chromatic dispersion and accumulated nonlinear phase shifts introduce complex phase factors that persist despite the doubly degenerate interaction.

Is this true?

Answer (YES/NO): NO